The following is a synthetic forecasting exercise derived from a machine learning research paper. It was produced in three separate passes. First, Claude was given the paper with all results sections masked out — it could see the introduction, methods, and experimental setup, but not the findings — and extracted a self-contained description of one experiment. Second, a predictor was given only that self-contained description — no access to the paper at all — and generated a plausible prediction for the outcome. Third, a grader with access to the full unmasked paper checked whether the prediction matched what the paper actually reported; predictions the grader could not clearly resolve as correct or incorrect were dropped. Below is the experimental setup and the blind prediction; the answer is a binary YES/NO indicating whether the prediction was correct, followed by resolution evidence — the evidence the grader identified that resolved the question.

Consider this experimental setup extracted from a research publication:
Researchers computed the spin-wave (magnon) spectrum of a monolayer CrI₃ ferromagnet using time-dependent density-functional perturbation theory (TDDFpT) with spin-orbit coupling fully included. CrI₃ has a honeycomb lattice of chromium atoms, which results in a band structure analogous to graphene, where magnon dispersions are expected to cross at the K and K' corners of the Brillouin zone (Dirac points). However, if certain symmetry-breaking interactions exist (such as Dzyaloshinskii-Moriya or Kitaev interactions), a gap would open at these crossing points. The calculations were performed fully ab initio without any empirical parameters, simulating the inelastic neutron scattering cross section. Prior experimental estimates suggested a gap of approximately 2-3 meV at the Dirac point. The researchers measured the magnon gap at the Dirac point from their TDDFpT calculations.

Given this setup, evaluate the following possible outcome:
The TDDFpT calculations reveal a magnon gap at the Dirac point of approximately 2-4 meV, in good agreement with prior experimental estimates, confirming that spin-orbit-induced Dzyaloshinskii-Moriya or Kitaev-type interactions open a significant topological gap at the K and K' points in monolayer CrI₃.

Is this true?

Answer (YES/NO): NO